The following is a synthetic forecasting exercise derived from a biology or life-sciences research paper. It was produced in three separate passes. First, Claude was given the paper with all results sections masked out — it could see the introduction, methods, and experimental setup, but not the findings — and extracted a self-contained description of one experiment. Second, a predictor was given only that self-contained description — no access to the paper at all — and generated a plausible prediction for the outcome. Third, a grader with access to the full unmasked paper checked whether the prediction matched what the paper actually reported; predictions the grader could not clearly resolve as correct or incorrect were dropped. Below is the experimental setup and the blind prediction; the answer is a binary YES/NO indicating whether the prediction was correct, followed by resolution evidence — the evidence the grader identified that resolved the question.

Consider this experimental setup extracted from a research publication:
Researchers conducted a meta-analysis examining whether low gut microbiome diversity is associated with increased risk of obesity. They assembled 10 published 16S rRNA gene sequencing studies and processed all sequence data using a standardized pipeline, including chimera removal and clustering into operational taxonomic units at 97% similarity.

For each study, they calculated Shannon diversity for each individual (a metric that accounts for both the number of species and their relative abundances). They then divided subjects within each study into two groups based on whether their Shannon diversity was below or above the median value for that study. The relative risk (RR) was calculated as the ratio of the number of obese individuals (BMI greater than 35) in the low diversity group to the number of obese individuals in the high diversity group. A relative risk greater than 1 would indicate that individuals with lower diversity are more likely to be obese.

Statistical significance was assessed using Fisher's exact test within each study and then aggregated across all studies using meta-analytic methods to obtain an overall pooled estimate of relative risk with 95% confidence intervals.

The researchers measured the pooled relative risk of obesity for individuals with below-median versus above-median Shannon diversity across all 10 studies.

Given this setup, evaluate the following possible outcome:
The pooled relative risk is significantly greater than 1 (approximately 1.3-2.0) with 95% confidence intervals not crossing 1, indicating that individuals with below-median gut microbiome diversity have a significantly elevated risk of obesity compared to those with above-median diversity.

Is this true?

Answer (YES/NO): NO